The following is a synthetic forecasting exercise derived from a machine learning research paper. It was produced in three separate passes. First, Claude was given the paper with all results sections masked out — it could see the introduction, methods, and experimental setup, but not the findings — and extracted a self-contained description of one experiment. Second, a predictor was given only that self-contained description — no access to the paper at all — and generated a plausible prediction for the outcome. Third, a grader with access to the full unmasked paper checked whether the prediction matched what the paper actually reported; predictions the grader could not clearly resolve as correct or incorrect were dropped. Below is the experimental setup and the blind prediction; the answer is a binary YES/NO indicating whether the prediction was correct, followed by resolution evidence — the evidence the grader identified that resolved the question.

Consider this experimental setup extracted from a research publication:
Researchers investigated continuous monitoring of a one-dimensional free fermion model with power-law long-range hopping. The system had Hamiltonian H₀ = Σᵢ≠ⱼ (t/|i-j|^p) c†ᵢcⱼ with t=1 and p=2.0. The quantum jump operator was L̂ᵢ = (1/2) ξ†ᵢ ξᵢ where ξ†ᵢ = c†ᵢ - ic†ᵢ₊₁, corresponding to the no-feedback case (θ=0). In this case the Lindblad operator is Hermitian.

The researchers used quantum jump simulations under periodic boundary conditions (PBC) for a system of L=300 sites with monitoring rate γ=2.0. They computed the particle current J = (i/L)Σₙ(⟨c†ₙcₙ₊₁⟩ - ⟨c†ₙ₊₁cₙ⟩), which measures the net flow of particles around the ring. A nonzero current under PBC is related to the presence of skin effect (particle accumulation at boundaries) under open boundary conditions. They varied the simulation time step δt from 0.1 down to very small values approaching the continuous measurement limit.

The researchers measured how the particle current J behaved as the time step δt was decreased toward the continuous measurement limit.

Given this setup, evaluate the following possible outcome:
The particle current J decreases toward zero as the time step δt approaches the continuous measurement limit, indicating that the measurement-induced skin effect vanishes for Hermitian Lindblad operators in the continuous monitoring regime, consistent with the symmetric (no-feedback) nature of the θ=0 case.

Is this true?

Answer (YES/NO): YES